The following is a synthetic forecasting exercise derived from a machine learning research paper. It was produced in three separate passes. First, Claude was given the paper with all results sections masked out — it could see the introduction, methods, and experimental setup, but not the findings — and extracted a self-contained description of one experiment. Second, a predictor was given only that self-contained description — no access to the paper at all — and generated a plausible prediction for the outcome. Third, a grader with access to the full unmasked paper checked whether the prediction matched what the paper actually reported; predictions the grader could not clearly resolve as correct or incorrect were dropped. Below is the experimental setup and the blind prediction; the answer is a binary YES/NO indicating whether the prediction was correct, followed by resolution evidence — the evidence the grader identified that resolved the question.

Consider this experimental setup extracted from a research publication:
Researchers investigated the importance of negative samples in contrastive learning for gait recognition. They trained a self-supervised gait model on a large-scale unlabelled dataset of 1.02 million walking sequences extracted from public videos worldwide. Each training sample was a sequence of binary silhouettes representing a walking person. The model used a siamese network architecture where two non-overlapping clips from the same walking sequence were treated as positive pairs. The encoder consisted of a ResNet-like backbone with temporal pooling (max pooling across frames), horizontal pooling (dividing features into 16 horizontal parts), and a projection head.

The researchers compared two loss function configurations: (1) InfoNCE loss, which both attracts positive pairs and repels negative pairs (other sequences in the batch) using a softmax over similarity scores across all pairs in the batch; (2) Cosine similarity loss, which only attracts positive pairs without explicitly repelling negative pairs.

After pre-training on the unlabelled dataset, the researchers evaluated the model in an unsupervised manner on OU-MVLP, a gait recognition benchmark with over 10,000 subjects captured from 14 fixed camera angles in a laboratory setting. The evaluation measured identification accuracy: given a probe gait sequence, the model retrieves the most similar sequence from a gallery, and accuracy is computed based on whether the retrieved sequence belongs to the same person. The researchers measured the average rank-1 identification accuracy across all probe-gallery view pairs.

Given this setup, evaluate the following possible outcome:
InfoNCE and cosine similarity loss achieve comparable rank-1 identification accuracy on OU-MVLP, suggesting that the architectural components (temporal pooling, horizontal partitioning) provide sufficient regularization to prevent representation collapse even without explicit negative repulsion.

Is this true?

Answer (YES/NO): NO